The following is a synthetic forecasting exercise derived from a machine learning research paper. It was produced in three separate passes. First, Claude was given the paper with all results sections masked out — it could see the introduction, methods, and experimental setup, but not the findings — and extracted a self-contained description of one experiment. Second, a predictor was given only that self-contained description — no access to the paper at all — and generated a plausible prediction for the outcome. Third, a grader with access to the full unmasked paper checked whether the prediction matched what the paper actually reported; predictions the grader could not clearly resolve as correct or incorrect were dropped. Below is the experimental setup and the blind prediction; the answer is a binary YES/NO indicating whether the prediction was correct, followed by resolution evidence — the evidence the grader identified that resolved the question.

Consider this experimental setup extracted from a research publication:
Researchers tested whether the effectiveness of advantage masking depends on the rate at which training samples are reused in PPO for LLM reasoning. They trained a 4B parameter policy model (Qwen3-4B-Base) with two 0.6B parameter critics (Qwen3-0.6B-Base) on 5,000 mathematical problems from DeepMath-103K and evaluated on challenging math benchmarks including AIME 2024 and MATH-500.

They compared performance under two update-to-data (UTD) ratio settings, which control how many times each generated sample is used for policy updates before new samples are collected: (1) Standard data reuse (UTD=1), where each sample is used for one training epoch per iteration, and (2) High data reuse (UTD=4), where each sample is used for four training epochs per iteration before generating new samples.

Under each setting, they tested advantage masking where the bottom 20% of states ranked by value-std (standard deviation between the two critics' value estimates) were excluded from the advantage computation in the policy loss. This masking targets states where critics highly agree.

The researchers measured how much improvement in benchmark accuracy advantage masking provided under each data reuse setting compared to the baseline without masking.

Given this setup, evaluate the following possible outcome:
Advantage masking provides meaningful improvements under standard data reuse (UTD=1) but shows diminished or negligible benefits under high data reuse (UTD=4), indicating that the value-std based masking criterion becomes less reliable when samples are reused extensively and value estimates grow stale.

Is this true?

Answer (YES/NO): NO